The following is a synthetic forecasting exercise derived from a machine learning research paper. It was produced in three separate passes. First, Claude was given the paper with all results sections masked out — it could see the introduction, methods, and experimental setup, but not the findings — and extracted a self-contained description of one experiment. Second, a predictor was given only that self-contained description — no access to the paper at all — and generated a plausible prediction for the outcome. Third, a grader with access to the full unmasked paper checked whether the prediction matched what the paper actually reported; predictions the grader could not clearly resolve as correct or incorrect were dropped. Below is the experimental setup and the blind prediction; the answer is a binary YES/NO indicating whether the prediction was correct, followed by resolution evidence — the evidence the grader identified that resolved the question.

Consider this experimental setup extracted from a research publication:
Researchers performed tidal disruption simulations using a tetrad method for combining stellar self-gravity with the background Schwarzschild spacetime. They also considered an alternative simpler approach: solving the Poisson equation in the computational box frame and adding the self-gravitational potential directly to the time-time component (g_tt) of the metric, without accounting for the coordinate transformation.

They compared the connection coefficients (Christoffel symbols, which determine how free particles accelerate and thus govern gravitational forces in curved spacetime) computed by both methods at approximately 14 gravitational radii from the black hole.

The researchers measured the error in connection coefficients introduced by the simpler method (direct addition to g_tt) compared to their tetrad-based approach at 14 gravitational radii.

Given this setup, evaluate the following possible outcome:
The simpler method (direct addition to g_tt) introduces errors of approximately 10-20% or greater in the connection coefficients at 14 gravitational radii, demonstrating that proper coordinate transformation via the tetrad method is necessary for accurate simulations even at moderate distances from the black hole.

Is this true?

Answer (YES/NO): YES